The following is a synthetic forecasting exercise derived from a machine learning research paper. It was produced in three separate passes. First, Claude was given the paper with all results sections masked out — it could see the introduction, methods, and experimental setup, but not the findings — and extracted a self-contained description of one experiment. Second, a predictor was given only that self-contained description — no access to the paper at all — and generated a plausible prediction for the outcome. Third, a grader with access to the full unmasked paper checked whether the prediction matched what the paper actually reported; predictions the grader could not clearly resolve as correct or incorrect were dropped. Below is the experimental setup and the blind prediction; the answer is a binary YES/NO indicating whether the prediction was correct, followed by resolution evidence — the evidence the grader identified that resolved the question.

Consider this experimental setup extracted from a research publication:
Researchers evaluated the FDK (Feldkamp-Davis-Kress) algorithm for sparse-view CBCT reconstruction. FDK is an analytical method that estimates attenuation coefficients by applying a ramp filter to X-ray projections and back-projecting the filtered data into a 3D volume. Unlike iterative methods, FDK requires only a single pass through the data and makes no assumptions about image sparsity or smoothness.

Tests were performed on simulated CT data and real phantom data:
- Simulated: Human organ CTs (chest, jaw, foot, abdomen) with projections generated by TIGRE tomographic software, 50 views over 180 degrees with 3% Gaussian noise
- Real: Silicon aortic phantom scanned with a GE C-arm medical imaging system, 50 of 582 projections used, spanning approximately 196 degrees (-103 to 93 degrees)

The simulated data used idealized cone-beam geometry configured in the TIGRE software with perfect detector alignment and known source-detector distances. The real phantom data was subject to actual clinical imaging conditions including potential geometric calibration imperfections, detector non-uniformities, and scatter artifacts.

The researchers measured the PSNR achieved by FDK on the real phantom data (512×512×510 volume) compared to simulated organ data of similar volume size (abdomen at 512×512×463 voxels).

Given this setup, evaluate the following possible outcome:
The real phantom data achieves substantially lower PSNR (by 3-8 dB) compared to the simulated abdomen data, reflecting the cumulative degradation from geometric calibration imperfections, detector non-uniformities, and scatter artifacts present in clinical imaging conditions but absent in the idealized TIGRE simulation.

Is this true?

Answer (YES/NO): NO